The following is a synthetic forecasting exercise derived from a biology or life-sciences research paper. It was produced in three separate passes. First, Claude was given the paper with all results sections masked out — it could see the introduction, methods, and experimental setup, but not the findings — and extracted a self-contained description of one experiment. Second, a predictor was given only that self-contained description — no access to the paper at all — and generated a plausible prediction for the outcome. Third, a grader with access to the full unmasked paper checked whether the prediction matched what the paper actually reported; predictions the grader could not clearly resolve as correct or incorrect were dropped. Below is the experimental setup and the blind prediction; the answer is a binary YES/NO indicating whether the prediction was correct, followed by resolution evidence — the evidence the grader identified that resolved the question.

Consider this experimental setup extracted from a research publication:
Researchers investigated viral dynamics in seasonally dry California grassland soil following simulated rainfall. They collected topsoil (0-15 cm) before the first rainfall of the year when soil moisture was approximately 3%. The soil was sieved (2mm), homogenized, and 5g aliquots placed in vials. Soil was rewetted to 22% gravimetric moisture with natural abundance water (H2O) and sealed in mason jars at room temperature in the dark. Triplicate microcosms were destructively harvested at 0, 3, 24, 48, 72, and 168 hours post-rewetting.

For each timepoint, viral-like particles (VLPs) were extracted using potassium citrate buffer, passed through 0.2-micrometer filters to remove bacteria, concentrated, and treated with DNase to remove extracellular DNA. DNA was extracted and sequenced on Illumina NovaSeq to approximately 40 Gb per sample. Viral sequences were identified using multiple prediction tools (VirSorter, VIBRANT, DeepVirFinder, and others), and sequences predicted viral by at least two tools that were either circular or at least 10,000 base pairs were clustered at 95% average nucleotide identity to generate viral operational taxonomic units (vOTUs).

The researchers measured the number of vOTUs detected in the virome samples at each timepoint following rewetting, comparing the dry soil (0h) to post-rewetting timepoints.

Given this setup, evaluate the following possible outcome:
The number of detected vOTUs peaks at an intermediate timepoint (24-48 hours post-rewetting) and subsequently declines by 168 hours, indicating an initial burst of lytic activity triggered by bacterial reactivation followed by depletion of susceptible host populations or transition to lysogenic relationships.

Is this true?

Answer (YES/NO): NO